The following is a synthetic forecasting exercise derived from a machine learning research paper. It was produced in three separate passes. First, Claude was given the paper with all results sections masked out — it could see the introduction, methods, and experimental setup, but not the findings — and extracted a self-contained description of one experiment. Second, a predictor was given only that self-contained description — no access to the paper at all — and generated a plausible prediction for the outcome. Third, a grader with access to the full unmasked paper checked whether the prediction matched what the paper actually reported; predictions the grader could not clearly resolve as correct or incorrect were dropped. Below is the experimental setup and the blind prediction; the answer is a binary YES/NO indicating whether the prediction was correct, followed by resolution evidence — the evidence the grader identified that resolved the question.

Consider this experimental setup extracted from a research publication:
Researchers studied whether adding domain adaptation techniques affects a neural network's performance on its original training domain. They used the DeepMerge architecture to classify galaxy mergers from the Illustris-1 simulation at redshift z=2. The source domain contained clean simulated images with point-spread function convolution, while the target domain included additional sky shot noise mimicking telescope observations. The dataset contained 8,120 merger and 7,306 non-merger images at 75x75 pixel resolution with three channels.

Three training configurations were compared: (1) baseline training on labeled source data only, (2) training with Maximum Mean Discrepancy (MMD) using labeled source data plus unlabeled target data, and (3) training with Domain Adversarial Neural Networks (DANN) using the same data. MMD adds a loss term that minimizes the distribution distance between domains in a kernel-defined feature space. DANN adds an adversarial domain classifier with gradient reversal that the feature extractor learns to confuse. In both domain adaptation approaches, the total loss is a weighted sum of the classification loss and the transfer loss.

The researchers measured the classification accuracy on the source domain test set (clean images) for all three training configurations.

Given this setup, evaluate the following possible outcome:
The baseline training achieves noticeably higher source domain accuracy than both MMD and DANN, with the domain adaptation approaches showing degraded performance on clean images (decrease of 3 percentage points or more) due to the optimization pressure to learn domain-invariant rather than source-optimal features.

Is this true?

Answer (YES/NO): NO